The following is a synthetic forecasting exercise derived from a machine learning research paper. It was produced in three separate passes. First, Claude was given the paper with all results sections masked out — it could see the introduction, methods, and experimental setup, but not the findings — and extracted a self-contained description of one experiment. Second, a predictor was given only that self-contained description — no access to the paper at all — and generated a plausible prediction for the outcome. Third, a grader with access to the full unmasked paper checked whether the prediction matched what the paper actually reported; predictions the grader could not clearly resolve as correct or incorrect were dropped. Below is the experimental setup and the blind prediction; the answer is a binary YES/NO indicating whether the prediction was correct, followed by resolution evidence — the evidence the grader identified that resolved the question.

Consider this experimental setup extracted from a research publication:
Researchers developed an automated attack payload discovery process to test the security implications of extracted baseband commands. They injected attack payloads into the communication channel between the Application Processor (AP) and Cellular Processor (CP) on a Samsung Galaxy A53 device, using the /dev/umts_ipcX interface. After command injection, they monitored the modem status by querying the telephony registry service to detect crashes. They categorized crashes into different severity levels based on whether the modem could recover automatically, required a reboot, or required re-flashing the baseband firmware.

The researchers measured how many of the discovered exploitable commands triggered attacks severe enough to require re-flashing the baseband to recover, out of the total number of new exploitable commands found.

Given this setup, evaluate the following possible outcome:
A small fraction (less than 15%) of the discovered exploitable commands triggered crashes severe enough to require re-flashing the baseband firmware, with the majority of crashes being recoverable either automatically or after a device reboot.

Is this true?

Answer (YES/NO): NO